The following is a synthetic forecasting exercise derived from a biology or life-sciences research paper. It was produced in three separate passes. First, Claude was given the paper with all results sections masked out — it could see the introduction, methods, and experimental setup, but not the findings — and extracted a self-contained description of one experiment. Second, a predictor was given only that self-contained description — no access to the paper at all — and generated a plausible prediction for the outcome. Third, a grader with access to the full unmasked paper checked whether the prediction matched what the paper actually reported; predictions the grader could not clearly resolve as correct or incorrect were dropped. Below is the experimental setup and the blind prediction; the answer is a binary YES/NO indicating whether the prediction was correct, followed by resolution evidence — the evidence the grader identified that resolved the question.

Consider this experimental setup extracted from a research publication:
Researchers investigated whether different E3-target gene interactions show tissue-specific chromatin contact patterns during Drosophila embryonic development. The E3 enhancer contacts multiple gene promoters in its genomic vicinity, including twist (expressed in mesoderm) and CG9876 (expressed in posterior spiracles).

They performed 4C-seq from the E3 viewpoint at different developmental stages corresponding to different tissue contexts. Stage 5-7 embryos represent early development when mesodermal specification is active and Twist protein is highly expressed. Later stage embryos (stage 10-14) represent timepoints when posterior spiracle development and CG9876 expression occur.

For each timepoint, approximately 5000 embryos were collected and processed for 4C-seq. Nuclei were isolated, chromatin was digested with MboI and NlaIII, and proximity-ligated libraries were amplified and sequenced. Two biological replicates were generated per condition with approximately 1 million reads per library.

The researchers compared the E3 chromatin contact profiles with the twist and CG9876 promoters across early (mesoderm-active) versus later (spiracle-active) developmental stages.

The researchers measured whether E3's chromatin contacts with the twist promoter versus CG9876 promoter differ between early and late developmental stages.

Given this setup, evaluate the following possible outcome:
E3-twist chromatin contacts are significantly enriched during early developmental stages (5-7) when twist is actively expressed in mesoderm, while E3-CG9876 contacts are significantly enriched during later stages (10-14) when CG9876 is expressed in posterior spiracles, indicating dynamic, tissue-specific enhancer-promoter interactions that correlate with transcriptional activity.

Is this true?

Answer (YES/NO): NO